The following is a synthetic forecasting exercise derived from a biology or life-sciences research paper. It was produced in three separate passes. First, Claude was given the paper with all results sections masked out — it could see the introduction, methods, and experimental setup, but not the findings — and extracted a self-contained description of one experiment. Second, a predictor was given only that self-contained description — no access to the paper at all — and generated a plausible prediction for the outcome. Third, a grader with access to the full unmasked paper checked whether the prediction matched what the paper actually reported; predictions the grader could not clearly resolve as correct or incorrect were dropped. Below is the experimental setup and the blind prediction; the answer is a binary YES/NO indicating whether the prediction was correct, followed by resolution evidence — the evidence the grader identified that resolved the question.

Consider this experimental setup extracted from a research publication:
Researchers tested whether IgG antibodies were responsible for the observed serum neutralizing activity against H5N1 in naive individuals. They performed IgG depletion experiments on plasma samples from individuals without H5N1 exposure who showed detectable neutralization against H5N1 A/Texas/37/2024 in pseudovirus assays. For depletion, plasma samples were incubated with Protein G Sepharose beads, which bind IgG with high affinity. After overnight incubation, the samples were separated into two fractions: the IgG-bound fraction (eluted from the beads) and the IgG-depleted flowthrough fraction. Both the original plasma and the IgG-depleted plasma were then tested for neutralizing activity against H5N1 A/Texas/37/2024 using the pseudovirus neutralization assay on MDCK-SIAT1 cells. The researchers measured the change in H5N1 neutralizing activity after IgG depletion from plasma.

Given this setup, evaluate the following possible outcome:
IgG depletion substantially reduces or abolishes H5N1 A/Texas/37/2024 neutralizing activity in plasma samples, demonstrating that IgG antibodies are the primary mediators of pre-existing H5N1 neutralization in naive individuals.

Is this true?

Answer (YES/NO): YES